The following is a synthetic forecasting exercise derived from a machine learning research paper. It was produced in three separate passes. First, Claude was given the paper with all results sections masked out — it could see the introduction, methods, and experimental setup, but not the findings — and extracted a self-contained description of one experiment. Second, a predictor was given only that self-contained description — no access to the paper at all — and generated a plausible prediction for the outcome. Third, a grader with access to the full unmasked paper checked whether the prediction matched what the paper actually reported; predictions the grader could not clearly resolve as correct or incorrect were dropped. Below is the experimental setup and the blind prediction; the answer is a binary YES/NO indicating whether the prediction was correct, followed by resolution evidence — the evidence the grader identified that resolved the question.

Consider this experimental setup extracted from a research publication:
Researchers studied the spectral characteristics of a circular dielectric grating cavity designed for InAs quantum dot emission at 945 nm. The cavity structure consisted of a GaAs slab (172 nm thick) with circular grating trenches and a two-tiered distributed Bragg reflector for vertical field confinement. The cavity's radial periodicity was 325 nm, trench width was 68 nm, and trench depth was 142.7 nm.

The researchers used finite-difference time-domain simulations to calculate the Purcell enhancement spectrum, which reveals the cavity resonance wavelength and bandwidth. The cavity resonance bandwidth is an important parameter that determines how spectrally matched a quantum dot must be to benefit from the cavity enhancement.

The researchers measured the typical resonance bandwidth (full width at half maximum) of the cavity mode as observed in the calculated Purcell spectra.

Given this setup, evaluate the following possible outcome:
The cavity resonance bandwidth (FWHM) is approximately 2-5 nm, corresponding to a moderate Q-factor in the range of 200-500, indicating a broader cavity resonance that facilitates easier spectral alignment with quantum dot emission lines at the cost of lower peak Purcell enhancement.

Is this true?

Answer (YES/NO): NO